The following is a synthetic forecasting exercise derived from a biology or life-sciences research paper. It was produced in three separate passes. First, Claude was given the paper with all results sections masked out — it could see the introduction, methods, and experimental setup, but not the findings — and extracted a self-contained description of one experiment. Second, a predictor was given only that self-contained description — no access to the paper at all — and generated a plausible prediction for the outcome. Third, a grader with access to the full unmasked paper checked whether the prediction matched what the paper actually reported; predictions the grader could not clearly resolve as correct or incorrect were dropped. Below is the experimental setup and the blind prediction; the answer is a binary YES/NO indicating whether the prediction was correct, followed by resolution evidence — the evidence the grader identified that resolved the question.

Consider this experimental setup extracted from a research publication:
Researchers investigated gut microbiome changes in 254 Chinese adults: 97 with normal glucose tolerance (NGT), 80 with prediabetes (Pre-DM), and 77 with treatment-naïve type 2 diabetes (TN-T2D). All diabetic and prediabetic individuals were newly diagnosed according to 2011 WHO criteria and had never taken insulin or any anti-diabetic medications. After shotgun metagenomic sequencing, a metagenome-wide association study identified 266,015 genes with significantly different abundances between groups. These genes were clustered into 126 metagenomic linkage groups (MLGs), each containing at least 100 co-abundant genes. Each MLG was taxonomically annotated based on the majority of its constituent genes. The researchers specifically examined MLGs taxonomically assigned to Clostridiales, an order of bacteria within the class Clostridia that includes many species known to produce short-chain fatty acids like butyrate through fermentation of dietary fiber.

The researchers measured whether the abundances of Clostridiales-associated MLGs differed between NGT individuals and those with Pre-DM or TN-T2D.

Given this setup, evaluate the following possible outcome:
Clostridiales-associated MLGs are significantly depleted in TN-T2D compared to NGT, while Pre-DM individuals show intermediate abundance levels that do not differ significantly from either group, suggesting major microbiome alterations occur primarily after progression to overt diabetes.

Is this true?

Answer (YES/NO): NO